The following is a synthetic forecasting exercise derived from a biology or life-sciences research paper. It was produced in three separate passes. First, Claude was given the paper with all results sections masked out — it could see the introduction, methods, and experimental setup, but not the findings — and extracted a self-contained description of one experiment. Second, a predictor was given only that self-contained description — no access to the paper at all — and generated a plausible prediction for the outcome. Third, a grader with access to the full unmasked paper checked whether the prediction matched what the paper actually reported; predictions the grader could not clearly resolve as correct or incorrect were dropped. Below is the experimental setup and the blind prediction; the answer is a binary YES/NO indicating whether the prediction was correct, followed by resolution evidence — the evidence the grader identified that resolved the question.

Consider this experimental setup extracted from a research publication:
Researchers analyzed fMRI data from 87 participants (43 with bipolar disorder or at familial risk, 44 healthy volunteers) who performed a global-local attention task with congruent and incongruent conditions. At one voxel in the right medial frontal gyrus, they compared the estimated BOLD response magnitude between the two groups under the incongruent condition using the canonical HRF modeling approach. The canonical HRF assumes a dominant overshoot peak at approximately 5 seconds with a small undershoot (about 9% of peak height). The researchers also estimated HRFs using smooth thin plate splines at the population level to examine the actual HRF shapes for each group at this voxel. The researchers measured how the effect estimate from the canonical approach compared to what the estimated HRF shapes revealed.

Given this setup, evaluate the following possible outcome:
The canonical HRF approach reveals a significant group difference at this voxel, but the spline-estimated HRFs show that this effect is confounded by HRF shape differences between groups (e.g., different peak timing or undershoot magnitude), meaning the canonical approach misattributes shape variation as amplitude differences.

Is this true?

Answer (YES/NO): NO